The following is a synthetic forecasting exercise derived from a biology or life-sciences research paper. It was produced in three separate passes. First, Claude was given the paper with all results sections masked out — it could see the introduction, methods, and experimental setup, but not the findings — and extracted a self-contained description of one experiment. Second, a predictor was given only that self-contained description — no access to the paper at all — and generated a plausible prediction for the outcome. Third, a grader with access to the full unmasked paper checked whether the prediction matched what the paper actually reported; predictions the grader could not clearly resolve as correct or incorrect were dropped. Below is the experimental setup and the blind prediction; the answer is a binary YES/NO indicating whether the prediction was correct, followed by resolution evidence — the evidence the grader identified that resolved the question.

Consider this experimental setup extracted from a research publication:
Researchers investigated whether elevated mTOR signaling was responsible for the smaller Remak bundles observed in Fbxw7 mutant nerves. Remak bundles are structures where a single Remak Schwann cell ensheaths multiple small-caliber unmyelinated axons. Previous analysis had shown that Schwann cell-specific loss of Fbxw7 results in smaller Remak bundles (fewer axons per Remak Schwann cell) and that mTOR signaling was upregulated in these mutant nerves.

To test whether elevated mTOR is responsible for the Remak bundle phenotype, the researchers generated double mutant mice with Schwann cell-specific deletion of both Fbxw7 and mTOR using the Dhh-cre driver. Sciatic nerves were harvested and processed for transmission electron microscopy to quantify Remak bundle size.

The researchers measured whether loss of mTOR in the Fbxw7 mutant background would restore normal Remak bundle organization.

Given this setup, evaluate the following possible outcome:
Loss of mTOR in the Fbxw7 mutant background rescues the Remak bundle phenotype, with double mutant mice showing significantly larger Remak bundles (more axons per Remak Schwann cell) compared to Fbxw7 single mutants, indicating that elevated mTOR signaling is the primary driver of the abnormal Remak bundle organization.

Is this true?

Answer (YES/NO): YES